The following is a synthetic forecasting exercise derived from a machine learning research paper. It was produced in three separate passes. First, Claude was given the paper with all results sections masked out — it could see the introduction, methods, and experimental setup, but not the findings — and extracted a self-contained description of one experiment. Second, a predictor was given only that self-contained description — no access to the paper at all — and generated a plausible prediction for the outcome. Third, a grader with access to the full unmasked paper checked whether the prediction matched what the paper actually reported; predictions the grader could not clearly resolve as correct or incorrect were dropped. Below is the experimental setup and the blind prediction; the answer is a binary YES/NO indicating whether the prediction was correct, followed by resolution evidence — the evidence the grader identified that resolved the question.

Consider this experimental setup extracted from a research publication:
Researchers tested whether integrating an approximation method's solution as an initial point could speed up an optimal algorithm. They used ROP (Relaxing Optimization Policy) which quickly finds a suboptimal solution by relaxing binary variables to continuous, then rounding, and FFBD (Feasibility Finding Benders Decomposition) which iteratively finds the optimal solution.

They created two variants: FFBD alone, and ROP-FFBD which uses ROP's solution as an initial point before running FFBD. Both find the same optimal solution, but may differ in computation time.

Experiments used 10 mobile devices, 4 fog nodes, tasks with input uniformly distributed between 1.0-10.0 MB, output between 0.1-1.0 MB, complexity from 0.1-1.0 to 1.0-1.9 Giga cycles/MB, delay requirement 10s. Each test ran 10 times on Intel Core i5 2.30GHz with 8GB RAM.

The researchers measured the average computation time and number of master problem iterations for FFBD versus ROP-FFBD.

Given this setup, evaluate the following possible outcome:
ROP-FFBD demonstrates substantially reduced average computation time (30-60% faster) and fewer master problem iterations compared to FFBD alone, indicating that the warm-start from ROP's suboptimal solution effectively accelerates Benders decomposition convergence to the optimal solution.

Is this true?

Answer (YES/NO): NO